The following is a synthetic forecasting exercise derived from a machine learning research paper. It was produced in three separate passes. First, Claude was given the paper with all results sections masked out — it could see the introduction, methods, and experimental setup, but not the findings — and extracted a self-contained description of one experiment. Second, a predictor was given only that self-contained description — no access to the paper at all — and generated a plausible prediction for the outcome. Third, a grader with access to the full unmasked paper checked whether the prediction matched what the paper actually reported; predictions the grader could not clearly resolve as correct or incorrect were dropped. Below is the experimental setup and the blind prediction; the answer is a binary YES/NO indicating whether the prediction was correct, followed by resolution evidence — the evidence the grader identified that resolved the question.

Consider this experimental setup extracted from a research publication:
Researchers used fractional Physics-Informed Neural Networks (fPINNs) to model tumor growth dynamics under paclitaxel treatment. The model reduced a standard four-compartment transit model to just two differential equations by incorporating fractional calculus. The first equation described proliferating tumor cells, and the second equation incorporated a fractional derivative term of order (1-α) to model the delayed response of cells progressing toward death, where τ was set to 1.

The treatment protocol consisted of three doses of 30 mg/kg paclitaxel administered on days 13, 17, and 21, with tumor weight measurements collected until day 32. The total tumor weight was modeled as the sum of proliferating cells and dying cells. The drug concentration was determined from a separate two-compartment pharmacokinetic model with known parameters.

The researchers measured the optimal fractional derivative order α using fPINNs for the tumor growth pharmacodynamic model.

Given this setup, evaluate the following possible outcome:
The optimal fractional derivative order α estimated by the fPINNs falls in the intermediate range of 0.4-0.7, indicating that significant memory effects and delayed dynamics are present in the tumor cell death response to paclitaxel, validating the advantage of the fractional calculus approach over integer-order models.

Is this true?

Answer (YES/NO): NO